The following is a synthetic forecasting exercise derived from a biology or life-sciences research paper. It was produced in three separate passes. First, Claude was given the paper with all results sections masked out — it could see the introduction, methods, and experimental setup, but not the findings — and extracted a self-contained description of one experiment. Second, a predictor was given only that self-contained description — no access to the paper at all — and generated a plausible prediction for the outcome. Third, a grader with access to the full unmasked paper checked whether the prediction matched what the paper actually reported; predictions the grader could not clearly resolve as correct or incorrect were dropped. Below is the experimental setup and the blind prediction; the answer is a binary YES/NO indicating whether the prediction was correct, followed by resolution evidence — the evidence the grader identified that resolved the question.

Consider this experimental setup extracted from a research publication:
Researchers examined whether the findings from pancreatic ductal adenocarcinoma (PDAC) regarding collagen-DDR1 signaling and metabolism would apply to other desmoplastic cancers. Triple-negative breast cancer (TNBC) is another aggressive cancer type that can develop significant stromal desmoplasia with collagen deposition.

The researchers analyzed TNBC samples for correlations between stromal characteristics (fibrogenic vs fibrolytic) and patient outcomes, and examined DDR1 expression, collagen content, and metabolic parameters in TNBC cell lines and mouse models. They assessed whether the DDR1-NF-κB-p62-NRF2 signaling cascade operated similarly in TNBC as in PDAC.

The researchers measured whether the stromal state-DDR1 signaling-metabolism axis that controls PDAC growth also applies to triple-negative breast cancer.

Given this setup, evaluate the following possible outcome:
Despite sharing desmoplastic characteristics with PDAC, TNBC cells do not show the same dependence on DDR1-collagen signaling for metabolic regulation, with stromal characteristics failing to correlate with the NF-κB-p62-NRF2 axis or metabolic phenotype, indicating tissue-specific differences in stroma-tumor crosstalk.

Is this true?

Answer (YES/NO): YES